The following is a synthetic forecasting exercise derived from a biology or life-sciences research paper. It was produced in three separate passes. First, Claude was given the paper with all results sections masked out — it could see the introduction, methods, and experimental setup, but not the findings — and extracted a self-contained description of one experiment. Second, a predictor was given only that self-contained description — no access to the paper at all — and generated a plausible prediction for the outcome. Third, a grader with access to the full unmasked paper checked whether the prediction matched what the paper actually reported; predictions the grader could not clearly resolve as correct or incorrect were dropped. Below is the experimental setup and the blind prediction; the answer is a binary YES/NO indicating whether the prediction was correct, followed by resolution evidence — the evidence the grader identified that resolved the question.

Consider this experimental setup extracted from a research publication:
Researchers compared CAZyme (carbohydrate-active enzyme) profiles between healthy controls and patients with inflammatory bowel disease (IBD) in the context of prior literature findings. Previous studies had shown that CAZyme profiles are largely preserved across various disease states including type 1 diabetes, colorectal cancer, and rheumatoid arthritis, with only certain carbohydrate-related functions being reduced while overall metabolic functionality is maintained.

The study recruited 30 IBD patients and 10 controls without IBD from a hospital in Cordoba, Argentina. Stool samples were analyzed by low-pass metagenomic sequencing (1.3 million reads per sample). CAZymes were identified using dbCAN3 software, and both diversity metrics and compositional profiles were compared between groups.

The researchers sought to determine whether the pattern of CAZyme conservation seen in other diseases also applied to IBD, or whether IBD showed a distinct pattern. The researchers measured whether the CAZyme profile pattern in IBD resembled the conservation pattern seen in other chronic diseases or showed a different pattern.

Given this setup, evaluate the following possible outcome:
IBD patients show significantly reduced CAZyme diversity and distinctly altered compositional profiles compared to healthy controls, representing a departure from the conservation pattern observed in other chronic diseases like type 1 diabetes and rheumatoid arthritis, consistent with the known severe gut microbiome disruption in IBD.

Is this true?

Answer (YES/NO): YES